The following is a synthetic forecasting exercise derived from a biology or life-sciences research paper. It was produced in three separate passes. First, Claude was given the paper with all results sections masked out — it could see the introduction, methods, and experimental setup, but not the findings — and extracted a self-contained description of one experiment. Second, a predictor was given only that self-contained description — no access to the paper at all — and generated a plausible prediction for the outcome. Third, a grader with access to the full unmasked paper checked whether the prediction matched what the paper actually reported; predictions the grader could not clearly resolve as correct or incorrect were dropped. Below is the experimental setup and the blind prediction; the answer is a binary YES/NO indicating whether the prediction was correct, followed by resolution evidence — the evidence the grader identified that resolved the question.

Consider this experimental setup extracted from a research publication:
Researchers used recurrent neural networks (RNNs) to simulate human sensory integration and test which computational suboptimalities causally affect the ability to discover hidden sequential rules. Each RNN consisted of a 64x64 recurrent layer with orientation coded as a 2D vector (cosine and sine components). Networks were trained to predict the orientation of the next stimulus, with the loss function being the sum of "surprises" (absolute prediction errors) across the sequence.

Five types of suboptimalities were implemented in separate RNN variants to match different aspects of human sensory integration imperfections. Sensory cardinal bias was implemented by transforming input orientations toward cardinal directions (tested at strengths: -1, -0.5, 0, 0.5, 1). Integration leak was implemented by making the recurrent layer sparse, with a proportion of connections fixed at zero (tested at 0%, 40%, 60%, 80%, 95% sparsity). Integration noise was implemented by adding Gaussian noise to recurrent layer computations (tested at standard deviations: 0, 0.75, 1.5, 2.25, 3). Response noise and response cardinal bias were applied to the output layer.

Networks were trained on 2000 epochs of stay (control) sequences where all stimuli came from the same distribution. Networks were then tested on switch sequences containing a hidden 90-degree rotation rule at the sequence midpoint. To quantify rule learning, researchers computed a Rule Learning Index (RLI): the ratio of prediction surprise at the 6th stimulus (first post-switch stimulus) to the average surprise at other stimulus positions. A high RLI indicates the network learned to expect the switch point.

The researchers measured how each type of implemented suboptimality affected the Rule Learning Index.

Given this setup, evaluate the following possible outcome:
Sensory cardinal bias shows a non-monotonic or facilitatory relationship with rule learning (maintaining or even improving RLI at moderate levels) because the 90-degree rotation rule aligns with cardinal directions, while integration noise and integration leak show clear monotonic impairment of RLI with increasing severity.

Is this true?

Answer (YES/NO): NO